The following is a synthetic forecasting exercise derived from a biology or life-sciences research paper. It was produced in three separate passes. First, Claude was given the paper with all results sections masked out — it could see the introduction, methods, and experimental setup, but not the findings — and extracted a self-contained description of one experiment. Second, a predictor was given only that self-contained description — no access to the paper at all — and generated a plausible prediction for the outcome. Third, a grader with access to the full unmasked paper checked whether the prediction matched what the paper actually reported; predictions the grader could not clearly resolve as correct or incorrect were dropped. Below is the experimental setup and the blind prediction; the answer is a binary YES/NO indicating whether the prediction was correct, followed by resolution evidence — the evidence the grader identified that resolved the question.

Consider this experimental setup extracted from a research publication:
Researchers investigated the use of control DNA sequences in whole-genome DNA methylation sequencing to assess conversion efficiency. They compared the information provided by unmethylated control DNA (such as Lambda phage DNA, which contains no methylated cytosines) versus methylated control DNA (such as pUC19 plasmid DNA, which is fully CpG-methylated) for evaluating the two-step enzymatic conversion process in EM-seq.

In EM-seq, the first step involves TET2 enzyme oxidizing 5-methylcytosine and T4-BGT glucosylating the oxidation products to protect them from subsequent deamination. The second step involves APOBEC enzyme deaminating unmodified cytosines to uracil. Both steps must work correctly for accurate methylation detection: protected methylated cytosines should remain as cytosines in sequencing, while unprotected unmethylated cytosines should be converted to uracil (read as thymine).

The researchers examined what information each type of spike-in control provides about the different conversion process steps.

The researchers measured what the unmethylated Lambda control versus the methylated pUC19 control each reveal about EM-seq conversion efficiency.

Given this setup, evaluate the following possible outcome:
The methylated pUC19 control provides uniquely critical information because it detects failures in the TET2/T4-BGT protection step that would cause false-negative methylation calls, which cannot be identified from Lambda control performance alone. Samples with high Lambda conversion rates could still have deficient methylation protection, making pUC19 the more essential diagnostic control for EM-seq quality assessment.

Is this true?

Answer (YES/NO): NO